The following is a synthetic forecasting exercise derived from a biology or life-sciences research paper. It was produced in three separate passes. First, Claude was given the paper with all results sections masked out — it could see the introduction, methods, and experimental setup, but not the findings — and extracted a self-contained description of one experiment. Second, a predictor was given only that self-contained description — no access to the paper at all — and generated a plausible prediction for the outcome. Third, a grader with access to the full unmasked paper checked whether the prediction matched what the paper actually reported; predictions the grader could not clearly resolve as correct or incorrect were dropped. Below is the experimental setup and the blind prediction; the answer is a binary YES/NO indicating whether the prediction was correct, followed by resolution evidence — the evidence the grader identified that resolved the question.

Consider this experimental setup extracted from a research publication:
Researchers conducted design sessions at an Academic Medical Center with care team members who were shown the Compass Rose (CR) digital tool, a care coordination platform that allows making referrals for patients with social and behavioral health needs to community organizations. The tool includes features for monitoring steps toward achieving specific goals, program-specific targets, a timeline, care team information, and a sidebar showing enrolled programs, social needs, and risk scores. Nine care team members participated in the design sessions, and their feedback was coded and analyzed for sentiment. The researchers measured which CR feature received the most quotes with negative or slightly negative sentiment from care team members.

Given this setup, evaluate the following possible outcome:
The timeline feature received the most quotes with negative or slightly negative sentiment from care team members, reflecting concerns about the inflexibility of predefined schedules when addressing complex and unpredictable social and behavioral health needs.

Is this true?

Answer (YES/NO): NO